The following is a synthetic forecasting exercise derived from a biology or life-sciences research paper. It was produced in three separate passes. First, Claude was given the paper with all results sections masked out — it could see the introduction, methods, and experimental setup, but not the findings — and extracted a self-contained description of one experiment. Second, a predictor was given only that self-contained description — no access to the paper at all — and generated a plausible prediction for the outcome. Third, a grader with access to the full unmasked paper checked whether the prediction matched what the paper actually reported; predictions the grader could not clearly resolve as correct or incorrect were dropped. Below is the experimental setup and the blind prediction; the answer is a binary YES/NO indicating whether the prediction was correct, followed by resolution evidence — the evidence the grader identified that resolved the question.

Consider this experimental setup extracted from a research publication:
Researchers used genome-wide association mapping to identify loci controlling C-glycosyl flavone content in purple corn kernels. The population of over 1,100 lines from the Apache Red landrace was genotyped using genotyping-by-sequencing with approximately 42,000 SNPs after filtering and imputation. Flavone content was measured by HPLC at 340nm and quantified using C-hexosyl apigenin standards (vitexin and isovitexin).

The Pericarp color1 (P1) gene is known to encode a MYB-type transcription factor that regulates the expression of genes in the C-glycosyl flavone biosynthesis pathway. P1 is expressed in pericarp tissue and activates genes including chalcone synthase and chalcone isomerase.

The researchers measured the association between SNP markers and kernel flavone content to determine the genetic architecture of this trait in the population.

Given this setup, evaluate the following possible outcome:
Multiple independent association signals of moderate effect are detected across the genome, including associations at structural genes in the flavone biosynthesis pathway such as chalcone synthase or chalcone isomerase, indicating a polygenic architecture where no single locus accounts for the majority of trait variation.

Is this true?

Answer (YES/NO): NO